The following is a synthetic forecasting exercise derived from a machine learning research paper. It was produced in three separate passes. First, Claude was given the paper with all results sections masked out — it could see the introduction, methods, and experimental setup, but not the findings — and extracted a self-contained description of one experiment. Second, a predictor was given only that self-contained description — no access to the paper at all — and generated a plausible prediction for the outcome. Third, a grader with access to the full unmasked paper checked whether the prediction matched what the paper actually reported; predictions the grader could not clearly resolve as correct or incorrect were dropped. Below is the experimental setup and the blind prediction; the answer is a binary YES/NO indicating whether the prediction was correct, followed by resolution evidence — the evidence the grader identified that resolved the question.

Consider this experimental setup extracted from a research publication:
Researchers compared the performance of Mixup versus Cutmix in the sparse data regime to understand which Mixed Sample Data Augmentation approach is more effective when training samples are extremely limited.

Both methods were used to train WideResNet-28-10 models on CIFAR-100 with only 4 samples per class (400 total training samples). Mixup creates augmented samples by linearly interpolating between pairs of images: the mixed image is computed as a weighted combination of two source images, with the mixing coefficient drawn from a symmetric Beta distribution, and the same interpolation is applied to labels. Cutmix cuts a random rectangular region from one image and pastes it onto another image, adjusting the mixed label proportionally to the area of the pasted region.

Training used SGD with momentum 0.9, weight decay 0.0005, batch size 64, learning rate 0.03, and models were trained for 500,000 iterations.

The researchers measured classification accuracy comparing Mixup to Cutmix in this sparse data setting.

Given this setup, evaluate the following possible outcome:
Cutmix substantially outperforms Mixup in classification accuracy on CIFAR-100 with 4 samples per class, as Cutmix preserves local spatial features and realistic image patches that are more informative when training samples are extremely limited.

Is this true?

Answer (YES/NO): NO